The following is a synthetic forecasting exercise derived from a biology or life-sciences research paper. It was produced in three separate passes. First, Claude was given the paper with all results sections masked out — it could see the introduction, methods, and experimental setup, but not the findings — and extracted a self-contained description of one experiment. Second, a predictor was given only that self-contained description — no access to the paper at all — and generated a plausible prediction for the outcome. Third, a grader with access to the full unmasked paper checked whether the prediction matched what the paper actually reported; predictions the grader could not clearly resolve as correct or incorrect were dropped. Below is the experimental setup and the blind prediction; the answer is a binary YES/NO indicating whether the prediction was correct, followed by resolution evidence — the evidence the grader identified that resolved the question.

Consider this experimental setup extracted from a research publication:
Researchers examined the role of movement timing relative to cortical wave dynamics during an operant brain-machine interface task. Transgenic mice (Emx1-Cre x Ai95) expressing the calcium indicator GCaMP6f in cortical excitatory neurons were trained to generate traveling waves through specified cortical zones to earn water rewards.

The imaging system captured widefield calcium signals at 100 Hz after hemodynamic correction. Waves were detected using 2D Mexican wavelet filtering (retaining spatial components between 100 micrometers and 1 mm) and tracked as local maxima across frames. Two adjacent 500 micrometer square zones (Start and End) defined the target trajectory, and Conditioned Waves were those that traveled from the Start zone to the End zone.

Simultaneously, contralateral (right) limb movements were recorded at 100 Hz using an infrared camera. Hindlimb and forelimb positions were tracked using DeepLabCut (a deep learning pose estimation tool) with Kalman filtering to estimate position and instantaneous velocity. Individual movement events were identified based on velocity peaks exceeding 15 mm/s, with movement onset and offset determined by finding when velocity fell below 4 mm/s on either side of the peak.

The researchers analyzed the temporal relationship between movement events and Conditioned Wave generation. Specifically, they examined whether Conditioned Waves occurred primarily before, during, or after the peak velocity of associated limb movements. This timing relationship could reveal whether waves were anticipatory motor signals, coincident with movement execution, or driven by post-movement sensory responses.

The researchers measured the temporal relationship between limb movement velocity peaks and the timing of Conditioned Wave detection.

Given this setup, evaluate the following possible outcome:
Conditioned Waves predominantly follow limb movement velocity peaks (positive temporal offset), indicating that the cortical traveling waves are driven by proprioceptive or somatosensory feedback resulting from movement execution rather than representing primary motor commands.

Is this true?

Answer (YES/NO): YES